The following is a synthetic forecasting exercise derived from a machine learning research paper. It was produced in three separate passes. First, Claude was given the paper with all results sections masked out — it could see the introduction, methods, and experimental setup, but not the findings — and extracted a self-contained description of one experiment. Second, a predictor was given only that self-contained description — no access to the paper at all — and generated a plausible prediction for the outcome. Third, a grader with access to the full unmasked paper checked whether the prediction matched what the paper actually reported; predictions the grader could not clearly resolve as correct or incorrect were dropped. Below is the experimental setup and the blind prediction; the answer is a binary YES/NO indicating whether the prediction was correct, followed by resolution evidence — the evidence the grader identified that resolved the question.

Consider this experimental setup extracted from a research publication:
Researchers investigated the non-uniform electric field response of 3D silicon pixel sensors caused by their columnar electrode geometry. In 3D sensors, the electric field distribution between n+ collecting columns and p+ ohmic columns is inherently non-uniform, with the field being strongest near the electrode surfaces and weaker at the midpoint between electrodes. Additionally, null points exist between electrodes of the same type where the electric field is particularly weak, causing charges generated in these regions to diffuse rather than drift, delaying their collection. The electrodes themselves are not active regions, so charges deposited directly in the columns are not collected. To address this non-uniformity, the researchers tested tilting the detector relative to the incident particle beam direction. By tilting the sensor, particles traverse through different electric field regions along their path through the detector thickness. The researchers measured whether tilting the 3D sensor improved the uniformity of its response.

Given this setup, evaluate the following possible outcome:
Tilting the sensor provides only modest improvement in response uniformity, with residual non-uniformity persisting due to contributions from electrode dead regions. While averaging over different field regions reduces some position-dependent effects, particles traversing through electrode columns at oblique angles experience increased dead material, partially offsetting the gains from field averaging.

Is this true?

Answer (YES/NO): NO